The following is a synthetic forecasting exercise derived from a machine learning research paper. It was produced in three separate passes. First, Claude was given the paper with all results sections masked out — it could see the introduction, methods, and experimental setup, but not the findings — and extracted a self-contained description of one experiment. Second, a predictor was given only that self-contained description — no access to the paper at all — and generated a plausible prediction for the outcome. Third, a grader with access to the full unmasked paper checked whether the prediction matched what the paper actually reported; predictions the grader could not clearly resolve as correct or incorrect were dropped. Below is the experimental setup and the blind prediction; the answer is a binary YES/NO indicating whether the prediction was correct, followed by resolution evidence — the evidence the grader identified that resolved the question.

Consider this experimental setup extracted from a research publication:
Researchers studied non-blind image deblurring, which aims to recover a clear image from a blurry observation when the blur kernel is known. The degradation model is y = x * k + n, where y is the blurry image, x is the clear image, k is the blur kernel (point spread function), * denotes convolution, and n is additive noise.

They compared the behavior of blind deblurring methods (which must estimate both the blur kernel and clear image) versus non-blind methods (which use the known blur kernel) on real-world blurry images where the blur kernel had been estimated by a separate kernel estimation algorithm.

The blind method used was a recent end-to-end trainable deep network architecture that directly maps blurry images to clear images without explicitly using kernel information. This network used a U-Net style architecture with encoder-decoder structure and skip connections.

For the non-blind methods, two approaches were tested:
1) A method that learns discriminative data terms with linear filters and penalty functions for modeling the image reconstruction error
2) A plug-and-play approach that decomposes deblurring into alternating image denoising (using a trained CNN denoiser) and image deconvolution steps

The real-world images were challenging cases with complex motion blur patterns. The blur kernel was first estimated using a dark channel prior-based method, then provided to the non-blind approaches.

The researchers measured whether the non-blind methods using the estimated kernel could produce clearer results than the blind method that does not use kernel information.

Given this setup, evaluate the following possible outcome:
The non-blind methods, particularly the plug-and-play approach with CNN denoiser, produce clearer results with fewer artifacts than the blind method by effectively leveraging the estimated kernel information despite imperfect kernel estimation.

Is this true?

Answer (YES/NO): YES